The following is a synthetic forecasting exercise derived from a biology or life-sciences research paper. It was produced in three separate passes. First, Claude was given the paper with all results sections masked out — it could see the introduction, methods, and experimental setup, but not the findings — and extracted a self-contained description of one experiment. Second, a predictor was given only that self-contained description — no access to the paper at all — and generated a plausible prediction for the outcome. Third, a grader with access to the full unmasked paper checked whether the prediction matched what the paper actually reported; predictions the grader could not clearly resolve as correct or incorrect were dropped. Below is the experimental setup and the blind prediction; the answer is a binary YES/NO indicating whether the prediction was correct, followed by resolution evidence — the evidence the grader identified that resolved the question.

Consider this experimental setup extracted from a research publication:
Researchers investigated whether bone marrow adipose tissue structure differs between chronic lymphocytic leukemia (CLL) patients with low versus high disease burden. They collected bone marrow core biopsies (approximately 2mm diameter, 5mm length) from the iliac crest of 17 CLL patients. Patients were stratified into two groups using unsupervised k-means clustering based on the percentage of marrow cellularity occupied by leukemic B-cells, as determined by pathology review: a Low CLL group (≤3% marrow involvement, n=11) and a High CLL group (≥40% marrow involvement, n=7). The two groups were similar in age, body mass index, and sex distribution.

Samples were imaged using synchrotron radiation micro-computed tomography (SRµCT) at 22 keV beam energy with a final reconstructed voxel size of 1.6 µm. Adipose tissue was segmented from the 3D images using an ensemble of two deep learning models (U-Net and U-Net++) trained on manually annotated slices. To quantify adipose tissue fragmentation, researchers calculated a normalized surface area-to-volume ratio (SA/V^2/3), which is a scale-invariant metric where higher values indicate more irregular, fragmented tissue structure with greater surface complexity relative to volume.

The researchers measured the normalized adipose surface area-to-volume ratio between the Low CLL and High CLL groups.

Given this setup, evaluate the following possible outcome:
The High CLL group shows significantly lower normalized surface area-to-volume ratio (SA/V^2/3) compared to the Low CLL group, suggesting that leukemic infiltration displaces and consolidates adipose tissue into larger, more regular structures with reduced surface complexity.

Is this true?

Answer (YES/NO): NO